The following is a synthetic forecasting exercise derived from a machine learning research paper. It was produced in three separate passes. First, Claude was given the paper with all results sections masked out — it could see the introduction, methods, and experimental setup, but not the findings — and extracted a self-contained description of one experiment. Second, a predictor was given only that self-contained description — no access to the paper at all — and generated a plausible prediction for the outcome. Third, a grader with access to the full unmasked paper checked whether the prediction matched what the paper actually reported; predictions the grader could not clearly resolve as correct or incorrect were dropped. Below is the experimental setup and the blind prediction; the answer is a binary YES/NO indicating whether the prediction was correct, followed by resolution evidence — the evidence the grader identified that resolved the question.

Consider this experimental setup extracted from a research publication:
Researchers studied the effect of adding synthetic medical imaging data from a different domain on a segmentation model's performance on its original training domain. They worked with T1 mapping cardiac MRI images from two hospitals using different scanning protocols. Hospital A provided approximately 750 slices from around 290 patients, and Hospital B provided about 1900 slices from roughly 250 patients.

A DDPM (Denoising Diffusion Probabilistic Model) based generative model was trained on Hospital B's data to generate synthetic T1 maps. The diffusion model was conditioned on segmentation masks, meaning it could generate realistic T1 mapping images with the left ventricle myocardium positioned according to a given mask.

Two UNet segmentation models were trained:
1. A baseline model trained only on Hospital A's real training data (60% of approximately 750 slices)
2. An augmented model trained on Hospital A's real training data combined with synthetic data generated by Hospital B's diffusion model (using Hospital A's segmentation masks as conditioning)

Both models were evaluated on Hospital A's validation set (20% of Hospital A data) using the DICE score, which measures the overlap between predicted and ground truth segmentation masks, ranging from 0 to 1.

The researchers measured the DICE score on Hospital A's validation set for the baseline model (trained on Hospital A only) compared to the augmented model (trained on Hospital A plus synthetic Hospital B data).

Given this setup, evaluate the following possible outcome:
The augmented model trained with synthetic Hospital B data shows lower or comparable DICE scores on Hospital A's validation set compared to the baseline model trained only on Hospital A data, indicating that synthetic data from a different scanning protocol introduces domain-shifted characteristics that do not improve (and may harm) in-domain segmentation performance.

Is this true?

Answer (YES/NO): NO